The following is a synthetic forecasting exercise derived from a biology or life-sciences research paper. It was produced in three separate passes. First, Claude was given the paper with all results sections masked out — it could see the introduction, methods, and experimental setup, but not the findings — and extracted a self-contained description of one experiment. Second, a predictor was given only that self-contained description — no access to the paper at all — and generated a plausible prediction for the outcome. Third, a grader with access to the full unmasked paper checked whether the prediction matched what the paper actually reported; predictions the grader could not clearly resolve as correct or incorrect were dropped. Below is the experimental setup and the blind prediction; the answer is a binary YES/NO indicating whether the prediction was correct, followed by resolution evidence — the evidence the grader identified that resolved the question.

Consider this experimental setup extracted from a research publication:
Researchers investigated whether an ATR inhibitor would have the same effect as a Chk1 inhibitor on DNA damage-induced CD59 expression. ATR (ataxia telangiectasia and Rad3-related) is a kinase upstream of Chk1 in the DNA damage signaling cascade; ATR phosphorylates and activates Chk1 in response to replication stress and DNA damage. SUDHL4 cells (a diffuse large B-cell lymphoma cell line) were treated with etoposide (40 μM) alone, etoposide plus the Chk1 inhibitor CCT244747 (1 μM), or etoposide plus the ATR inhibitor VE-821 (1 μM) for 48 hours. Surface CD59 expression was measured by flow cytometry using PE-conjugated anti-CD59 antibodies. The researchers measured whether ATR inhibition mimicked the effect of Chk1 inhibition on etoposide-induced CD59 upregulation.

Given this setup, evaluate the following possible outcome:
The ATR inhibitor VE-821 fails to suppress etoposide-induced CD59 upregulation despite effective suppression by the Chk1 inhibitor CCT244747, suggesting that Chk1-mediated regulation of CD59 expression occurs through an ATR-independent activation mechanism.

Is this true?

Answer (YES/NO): YES